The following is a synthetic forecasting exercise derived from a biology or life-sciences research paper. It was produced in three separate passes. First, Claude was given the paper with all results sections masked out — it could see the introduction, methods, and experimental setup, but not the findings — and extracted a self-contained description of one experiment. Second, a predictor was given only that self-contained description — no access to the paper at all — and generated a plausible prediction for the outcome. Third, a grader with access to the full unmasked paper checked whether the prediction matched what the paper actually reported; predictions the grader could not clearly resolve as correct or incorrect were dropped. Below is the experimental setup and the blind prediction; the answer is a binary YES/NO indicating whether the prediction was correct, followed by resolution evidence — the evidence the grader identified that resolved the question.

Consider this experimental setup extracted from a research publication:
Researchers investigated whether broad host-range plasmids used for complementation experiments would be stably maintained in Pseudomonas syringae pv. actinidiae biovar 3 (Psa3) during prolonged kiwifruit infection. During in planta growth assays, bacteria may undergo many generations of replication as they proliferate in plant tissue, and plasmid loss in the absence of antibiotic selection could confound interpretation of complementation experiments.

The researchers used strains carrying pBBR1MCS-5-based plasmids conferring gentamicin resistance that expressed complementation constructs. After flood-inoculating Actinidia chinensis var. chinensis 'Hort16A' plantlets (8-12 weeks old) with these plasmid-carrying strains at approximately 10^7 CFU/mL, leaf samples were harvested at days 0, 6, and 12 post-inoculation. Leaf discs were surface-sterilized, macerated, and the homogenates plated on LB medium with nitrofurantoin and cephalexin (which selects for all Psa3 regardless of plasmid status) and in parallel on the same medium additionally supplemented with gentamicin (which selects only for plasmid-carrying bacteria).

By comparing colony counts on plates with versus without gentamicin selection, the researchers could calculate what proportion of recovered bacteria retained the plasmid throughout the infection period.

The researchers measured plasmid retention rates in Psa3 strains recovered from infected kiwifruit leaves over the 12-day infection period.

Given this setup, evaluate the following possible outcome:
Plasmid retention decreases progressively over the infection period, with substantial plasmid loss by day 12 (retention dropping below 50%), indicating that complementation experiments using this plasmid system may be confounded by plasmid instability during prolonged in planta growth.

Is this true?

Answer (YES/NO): NO